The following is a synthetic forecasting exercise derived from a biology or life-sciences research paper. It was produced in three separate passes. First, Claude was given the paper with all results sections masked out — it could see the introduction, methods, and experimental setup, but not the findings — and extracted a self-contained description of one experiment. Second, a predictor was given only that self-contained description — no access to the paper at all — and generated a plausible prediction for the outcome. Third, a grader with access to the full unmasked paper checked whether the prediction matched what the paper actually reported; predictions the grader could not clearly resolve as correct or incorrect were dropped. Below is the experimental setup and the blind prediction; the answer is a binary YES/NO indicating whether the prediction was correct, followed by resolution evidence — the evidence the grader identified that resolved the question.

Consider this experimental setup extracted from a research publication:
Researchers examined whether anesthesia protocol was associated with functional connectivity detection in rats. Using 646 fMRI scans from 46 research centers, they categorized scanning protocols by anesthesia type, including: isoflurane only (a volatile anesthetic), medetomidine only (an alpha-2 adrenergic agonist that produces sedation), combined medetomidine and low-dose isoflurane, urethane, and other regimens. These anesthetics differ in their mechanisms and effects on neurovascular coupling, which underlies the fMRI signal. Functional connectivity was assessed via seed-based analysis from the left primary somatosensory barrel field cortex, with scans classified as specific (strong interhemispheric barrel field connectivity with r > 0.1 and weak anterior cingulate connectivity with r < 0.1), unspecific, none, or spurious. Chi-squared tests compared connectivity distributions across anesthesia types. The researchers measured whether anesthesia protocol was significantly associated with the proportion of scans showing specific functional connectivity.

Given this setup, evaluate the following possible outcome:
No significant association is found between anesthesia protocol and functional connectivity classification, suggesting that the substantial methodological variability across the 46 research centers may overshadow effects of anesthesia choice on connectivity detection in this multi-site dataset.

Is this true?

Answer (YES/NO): NO